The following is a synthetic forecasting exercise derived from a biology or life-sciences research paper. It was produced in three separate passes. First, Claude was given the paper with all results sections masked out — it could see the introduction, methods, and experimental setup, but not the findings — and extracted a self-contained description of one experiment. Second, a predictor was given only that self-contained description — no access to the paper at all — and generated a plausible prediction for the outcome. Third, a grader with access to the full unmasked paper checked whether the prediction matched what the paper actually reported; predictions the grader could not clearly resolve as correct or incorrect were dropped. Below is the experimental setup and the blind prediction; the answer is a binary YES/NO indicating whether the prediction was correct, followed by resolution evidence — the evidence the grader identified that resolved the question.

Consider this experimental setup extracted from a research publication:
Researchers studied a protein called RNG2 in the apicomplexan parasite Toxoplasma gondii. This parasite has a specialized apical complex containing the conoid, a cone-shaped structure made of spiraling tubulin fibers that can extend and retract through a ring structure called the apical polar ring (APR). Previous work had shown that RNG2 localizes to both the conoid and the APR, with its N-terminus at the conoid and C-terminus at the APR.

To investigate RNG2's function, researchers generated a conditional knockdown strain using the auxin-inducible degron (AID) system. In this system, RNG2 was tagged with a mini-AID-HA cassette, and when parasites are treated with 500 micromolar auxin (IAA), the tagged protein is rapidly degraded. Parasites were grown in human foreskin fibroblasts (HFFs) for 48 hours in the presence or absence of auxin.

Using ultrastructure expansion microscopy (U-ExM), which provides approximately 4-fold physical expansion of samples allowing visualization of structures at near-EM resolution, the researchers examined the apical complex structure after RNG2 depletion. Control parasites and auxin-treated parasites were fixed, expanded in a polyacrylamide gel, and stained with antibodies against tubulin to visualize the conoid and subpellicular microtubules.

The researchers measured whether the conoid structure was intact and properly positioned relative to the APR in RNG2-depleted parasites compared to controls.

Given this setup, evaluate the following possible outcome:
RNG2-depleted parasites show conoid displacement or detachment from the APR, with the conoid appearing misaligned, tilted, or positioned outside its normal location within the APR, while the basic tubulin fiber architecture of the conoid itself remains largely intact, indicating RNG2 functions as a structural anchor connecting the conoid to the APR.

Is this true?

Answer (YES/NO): YES